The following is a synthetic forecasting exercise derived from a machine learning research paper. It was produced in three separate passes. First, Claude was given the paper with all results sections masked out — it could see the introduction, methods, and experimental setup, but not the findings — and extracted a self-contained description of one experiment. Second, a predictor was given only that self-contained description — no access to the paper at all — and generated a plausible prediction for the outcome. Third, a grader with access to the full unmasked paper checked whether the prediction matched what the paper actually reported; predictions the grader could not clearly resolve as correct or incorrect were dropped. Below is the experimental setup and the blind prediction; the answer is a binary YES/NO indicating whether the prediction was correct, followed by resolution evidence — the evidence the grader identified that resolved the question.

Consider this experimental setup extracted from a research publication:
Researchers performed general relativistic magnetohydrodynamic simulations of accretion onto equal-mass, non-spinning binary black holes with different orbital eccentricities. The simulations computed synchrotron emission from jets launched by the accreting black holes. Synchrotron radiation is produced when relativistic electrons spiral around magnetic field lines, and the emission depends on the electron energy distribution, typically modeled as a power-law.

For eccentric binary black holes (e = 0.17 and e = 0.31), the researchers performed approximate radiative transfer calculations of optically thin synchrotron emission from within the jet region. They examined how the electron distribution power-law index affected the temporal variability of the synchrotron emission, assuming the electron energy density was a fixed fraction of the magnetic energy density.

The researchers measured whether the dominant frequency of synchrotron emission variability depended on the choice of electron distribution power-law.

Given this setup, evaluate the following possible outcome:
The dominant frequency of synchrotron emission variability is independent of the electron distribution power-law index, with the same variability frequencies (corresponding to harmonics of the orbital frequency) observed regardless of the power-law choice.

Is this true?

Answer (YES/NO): YES